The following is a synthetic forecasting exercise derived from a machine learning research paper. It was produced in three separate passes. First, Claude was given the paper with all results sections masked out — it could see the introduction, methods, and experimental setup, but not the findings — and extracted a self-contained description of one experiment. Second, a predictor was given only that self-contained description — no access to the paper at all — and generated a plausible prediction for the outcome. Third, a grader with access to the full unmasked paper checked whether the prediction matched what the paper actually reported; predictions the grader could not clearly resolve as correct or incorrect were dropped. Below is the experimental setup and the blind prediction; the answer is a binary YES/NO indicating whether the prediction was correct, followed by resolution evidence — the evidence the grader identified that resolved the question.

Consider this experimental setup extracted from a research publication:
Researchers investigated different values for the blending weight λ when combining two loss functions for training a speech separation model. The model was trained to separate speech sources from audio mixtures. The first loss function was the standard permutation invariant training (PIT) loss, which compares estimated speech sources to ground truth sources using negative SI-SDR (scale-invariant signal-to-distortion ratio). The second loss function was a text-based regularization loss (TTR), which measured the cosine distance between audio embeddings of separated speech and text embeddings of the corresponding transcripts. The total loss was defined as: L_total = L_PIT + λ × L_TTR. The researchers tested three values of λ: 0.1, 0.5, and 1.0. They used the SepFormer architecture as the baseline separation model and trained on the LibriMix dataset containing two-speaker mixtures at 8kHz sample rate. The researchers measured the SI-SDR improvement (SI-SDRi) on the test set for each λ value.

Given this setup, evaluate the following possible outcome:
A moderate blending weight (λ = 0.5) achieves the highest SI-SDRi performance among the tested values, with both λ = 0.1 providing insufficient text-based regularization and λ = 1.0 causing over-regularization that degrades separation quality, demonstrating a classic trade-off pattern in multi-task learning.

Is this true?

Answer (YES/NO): NO